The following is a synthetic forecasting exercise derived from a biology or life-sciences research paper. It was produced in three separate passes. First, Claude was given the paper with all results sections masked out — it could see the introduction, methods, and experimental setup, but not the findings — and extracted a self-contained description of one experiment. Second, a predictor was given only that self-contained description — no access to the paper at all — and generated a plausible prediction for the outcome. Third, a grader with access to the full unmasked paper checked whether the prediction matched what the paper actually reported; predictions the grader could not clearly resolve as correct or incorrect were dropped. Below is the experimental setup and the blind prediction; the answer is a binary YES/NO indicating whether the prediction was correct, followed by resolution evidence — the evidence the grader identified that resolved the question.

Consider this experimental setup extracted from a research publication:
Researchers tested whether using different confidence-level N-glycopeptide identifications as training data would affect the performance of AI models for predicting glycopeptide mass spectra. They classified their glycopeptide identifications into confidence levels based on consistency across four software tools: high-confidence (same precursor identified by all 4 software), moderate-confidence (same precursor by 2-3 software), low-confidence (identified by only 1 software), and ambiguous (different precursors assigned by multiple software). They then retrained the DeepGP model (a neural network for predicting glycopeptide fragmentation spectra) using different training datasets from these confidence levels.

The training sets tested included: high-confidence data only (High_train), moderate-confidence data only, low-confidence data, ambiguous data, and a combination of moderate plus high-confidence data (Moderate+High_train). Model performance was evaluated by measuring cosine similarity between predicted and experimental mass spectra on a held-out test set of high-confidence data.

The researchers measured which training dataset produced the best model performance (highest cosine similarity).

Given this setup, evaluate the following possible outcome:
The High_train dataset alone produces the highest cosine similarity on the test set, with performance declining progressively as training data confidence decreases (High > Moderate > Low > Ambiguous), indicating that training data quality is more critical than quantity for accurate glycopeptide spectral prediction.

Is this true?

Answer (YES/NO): NO